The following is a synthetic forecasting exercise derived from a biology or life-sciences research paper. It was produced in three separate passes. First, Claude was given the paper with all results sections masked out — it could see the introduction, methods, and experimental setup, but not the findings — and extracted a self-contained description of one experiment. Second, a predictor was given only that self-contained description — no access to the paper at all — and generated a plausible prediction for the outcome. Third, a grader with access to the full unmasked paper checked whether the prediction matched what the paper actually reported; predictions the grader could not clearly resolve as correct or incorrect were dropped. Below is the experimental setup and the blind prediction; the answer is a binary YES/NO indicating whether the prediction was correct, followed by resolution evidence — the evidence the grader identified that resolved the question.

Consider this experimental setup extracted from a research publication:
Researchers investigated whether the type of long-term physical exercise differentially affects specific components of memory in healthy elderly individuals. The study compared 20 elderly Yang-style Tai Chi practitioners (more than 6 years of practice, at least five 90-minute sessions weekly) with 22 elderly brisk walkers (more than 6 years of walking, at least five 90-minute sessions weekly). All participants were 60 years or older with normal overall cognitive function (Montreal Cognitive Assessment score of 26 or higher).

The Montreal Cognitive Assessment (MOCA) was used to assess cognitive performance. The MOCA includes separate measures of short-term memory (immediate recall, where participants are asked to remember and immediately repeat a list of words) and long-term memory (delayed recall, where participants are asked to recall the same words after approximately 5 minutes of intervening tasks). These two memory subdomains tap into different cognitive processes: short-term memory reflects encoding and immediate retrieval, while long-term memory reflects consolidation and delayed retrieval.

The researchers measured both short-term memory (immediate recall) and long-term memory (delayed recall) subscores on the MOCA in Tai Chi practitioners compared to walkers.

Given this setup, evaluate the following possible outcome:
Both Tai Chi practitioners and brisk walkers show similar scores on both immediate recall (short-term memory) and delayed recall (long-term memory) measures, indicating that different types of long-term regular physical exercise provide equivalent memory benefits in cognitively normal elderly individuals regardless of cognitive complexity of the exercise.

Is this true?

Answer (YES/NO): NO